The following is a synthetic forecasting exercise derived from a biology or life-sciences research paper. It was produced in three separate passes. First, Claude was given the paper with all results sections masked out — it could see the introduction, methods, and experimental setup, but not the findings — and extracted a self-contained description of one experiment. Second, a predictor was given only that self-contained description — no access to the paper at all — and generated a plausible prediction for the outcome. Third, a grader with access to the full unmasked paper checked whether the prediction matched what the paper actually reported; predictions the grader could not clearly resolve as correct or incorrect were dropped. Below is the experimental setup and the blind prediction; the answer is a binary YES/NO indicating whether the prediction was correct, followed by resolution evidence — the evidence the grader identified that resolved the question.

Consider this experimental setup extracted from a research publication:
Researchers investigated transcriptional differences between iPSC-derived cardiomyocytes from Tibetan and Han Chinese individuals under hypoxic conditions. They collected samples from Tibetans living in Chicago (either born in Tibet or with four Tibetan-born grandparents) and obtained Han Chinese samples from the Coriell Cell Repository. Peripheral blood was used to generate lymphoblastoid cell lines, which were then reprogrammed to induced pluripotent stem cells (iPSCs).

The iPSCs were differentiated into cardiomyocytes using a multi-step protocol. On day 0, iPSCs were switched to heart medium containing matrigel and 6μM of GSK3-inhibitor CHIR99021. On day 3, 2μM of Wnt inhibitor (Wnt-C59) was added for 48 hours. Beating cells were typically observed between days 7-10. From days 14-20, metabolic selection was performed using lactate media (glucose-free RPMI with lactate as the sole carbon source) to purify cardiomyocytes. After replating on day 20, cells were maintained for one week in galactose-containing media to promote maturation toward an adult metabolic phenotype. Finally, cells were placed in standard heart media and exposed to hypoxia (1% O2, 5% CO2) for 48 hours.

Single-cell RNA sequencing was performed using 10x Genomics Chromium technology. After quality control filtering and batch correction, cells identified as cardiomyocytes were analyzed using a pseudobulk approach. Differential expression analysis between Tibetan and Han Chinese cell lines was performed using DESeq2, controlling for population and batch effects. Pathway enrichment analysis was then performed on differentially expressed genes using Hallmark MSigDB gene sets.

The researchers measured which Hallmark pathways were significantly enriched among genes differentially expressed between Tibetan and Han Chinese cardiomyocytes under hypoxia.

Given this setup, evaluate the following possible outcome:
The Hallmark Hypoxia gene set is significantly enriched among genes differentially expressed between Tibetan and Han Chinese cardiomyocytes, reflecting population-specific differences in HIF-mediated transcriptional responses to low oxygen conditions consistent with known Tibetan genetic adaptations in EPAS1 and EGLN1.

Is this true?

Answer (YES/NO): YES